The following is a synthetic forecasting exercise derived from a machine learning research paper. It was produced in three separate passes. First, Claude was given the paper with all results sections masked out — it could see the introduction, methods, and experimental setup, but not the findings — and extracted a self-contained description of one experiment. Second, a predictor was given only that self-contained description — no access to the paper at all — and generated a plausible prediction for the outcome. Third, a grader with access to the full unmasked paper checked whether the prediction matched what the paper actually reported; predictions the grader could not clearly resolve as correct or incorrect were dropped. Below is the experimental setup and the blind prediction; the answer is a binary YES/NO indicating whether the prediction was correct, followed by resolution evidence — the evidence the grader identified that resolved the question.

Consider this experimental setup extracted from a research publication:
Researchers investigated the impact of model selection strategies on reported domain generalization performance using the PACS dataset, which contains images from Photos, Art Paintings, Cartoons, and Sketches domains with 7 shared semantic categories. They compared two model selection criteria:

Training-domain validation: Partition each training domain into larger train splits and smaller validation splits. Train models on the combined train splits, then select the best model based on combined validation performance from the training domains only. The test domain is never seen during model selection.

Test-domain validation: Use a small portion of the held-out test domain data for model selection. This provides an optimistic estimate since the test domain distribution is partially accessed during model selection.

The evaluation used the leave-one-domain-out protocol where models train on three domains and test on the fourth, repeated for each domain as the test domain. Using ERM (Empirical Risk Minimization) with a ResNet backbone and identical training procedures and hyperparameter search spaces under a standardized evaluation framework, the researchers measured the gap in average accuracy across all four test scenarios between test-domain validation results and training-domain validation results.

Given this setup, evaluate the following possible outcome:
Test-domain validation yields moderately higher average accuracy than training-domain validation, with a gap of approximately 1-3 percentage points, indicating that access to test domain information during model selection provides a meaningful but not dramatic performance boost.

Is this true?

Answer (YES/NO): YES